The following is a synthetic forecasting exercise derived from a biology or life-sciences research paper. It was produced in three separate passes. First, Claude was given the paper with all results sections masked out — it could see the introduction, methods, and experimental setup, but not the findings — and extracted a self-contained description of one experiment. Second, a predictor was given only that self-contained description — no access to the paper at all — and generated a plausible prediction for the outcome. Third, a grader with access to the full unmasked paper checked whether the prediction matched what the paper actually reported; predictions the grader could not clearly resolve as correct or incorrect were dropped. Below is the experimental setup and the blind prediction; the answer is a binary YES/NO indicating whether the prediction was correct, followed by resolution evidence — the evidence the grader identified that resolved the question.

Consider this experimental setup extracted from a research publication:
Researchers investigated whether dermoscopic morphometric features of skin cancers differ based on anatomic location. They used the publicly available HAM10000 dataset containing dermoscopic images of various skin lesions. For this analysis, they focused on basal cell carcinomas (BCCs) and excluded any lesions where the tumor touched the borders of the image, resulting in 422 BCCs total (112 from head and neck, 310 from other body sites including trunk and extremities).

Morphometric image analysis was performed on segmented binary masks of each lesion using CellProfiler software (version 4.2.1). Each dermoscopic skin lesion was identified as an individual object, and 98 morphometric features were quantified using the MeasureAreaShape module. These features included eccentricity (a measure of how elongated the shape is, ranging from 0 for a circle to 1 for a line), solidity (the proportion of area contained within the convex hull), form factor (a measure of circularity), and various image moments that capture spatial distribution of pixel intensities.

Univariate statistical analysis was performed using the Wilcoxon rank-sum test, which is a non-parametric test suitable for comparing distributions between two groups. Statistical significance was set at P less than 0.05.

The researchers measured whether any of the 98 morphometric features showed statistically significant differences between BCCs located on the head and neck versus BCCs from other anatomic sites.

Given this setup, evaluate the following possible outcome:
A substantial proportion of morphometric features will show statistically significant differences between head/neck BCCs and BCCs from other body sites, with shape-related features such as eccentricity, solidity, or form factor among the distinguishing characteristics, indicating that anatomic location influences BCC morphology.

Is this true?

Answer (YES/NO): YES